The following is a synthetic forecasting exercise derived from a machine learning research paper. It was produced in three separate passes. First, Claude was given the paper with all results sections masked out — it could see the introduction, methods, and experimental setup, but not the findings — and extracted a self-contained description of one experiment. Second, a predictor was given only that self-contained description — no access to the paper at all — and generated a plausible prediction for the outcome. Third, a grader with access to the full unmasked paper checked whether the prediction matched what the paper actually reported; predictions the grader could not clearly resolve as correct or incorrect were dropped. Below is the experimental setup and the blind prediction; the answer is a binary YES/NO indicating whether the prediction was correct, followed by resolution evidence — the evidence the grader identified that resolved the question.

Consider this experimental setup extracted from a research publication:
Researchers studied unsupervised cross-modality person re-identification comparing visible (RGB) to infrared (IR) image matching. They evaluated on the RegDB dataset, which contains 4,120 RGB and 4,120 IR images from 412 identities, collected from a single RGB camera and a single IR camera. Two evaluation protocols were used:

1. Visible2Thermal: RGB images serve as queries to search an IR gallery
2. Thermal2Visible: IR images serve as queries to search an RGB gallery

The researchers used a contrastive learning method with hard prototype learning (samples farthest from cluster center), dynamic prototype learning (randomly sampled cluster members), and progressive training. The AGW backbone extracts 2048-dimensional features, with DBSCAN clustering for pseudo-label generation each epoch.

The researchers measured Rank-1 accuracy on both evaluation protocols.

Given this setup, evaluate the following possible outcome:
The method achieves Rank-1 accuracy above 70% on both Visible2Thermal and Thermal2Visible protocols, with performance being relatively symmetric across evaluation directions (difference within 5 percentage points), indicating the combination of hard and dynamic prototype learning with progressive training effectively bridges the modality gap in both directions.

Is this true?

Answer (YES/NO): YES